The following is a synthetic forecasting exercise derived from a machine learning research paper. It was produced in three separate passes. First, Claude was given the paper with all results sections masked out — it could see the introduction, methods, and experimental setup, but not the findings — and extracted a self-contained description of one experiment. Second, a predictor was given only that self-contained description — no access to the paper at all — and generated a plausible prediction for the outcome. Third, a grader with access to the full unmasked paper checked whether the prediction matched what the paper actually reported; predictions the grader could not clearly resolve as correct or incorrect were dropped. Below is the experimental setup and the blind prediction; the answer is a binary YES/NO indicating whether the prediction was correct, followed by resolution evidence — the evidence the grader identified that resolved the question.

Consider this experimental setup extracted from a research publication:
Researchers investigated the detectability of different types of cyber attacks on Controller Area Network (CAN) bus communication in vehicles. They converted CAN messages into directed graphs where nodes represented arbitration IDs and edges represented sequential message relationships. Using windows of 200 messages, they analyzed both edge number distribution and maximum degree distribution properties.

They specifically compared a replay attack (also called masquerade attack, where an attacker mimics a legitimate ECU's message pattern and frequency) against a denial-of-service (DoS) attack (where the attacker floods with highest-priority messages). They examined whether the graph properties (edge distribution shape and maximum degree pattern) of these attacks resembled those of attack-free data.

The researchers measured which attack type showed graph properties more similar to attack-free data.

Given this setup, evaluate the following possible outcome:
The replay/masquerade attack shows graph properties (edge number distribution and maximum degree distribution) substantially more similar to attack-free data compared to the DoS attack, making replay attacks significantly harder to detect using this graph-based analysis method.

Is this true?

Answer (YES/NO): YES